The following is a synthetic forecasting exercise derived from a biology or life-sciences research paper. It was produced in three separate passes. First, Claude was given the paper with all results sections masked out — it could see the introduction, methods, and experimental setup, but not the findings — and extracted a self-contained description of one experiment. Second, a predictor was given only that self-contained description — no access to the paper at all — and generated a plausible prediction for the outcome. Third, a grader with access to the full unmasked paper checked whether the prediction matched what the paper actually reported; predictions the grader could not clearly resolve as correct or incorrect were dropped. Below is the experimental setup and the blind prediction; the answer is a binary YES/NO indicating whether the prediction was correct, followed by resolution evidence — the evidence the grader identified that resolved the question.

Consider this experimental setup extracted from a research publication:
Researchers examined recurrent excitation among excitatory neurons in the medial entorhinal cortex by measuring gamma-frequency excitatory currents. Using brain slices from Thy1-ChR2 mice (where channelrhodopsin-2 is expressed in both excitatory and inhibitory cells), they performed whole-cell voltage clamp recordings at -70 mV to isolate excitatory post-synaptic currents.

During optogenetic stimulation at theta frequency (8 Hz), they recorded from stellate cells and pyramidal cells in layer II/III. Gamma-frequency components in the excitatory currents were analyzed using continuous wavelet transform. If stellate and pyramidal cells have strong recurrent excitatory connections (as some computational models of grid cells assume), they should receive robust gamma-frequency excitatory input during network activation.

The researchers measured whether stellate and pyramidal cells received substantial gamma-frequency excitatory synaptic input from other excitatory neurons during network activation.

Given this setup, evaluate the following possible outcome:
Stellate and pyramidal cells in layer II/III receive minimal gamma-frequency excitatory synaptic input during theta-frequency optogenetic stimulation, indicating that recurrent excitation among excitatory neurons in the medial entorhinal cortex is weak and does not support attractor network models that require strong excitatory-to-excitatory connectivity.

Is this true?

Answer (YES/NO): YES